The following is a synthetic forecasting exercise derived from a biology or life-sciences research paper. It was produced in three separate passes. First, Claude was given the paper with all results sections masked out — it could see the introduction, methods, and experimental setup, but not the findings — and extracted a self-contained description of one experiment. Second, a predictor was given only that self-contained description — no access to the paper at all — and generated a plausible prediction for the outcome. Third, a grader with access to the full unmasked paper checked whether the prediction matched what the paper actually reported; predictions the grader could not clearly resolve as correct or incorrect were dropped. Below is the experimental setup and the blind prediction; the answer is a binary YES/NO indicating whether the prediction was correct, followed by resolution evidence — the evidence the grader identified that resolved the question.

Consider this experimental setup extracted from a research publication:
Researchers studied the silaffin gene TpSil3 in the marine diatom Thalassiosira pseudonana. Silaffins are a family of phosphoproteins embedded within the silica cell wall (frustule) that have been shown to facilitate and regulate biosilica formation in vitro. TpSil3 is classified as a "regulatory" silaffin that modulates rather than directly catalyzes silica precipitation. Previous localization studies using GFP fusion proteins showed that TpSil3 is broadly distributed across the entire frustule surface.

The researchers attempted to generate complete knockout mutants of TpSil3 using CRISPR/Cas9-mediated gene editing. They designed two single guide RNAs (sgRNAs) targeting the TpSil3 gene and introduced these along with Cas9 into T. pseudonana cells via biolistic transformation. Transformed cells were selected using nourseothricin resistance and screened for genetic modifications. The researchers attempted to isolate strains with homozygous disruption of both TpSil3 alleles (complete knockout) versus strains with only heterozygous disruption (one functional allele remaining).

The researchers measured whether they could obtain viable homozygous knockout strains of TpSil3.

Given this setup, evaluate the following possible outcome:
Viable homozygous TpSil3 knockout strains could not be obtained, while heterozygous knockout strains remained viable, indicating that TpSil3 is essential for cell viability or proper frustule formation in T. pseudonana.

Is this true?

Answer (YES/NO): YES